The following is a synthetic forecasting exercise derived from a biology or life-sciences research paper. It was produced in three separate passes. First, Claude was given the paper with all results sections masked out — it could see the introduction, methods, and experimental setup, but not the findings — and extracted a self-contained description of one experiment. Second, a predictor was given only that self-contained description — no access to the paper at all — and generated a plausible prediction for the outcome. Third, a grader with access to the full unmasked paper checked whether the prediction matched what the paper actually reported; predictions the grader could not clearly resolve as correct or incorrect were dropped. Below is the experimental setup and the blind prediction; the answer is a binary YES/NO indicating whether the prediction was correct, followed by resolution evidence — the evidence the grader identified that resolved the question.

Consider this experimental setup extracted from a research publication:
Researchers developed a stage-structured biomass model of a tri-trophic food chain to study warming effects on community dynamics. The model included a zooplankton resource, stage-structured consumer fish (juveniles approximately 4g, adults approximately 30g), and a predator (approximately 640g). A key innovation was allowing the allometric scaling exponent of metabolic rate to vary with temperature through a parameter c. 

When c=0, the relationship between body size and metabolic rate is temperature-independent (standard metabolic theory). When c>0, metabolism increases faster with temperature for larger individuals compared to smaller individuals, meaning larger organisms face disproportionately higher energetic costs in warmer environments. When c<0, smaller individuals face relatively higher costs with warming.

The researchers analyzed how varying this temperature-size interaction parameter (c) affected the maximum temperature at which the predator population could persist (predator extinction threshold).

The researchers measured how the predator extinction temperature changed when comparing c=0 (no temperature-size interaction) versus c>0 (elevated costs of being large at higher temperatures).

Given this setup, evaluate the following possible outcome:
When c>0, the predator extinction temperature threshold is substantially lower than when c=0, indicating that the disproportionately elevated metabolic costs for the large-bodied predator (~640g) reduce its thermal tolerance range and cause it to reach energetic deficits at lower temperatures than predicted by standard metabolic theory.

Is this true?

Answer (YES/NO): YES